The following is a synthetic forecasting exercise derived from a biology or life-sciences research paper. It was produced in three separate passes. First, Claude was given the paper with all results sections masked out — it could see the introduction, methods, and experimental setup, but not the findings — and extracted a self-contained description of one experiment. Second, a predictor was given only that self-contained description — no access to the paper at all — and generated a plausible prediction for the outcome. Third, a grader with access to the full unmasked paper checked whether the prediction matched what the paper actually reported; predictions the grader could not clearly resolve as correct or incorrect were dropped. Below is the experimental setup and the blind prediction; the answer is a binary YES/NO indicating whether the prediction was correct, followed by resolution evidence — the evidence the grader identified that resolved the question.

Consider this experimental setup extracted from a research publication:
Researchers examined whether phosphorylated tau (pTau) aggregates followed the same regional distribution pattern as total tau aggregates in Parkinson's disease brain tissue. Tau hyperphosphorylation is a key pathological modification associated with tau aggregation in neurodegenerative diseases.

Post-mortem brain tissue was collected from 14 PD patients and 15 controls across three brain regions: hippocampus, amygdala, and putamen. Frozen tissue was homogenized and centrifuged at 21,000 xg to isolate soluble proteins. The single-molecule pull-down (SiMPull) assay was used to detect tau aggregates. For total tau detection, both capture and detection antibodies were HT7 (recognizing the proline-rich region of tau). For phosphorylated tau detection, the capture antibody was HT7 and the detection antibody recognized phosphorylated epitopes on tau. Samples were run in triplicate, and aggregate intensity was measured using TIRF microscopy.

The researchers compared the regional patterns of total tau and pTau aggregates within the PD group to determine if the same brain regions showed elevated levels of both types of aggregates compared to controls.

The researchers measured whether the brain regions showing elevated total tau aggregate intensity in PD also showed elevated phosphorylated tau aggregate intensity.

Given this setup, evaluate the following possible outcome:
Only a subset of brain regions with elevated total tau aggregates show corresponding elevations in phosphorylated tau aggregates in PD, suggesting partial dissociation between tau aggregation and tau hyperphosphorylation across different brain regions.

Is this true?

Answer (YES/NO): NO